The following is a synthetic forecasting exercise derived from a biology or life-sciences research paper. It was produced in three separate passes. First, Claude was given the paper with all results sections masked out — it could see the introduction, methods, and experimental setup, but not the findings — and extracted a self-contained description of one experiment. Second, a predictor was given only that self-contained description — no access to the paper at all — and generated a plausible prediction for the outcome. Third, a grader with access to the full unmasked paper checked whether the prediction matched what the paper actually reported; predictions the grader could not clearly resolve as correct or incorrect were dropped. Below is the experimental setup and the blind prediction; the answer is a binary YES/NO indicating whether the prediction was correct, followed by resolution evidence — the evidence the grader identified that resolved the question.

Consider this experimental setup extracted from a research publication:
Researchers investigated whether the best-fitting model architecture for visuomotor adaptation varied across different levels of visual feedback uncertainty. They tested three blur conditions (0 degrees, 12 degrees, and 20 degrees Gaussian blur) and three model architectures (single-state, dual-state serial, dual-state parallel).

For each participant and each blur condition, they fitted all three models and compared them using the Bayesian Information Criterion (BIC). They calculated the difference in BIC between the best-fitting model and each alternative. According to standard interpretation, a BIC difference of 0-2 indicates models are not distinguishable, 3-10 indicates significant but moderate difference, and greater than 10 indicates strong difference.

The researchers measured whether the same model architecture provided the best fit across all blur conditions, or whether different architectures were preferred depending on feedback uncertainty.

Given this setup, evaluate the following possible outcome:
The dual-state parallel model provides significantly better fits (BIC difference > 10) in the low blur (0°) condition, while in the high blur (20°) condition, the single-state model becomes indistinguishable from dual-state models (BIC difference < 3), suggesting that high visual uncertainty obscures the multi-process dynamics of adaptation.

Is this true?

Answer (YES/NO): NO